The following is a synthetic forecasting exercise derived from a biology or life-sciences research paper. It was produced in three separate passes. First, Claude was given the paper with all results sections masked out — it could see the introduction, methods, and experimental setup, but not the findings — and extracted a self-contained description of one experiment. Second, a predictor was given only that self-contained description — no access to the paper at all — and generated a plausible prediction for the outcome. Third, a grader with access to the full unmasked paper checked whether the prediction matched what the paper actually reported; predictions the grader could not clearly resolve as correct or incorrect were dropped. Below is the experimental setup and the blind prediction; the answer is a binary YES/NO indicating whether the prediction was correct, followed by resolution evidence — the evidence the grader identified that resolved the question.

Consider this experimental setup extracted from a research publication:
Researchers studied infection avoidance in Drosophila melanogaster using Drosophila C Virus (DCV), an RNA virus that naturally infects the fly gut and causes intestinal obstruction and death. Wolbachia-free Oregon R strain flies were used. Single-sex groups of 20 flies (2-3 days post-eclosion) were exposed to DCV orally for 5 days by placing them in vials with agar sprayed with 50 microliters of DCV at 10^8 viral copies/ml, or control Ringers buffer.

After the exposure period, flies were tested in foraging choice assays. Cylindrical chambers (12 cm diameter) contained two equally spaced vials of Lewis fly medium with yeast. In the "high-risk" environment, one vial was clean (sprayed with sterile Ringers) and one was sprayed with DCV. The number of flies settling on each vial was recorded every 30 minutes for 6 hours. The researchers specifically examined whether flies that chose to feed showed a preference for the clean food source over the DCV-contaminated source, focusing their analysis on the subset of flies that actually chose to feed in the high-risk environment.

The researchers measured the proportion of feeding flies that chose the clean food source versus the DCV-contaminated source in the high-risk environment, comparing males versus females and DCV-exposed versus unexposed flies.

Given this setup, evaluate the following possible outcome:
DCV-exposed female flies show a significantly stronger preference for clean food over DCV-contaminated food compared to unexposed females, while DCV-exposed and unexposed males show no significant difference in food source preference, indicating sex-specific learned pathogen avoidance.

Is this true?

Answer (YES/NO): NO